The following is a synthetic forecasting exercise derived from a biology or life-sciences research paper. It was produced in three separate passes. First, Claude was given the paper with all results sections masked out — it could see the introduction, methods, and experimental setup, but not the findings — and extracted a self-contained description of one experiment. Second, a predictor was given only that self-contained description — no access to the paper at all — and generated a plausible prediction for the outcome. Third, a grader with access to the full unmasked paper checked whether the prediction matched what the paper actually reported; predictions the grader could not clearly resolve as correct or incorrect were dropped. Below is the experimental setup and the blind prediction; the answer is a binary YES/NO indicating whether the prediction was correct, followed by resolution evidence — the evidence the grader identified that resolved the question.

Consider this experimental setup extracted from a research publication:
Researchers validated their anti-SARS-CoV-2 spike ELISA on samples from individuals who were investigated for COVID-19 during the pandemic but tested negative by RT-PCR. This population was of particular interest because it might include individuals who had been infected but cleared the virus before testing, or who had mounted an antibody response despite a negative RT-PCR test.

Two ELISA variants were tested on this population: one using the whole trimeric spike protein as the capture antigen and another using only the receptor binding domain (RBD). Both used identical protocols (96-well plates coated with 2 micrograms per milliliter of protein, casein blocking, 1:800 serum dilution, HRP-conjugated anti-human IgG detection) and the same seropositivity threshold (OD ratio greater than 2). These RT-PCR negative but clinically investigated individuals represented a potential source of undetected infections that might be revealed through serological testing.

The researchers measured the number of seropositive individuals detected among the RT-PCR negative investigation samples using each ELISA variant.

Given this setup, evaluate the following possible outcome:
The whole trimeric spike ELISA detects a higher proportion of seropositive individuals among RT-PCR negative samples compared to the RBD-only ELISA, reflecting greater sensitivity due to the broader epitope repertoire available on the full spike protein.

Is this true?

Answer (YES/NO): YES